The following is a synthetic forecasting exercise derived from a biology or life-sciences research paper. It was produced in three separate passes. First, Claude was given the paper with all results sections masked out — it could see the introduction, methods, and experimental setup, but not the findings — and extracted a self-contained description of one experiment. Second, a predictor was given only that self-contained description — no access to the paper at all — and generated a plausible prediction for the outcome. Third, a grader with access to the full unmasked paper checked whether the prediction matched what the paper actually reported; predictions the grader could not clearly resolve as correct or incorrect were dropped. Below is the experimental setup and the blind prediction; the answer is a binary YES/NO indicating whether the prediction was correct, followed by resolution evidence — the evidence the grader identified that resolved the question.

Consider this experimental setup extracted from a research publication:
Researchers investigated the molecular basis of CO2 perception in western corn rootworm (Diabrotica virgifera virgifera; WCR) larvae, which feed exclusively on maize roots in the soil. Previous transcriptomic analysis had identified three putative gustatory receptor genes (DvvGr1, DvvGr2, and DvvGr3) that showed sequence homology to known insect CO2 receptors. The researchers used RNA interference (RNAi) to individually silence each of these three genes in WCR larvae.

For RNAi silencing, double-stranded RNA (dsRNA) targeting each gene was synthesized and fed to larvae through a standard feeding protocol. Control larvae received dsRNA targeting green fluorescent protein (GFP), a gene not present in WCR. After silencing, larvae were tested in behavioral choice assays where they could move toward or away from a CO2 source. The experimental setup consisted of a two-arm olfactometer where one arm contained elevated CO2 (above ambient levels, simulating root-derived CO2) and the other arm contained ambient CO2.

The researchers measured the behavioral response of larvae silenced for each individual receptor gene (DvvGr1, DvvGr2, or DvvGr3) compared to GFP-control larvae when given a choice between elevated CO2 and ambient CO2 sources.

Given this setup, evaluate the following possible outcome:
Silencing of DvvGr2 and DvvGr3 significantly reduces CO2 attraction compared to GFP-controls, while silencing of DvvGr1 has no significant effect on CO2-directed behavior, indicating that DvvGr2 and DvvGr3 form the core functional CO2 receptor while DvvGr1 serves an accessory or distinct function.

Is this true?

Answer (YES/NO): NO